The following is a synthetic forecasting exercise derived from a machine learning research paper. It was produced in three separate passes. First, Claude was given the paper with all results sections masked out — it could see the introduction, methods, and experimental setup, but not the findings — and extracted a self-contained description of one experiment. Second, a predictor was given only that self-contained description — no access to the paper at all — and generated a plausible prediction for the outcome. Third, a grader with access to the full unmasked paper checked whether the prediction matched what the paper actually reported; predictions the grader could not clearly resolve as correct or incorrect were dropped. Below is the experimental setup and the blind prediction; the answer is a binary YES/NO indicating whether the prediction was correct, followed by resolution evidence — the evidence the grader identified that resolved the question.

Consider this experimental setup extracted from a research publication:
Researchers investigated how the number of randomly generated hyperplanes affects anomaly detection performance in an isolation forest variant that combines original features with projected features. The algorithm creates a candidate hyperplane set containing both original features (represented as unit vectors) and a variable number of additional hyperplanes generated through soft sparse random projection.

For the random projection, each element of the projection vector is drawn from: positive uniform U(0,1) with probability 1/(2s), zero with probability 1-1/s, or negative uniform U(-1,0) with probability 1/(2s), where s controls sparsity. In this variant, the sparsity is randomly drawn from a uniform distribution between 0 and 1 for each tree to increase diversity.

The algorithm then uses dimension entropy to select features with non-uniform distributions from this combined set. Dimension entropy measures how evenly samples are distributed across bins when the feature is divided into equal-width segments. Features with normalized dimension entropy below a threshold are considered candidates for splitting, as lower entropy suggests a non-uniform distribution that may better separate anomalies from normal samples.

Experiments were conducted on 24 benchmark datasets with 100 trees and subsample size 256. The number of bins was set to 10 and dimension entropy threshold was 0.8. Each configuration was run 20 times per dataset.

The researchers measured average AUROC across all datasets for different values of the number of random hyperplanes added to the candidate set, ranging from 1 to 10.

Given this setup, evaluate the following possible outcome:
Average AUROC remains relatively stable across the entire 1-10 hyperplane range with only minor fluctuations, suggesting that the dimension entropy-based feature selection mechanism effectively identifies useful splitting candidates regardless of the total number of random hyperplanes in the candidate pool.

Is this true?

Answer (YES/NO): YES